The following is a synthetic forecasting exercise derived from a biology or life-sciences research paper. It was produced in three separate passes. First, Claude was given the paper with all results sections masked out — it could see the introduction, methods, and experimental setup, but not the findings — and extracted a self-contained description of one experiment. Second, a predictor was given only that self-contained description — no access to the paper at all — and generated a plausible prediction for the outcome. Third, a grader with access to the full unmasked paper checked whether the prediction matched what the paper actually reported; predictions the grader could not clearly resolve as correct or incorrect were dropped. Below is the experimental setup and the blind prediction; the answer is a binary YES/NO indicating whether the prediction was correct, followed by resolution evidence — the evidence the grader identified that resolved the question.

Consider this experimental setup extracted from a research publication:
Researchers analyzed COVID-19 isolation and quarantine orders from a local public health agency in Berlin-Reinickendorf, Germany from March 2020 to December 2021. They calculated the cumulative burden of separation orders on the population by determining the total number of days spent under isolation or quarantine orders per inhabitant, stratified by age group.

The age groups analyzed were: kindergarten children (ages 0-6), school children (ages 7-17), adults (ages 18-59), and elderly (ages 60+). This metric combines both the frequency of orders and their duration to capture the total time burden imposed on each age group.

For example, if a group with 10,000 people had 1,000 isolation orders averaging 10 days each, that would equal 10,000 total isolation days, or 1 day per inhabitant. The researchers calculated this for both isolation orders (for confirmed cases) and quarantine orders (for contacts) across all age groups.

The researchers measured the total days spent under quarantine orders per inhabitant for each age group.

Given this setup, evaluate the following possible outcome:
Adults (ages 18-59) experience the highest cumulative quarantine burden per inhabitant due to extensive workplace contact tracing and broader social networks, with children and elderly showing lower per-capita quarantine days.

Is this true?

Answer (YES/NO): NO